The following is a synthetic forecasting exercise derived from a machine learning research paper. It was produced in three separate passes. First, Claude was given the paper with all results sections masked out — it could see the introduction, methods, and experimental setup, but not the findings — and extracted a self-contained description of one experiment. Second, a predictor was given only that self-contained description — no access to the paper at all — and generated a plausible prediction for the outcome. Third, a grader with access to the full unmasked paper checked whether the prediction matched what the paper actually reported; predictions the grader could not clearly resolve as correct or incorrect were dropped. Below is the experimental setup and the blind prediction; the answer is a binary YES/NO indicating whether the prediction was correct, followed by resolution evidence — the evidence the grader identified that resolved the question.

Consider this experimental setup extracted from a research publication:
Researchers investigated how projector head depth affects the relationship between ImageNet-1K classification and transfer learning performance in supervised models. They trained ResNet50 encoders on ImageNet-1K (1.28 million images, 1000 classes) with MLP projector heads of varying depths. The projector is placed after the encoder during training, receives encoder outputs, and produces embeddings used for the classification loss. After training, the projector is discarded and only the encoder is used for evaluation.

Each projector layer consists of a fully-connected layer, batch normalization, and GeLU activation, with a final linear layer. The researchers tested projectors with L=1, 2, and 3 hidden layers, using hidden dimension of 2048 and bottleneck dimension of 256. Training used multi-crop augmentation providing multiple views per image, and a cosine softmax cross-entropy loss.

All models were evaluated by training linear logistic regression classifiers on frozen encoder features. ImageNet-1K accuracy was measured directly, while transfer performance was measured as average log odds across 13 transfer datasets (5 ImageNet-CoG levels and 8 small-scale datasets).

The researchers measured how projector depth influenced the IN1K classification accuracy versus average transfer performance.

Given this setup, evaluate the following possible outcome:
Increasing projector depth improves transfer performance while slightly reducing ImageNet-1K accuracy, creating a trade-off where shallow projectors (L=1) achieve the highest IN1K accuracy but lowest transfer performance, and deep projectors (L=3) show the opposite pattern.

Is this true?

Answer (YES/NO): YES